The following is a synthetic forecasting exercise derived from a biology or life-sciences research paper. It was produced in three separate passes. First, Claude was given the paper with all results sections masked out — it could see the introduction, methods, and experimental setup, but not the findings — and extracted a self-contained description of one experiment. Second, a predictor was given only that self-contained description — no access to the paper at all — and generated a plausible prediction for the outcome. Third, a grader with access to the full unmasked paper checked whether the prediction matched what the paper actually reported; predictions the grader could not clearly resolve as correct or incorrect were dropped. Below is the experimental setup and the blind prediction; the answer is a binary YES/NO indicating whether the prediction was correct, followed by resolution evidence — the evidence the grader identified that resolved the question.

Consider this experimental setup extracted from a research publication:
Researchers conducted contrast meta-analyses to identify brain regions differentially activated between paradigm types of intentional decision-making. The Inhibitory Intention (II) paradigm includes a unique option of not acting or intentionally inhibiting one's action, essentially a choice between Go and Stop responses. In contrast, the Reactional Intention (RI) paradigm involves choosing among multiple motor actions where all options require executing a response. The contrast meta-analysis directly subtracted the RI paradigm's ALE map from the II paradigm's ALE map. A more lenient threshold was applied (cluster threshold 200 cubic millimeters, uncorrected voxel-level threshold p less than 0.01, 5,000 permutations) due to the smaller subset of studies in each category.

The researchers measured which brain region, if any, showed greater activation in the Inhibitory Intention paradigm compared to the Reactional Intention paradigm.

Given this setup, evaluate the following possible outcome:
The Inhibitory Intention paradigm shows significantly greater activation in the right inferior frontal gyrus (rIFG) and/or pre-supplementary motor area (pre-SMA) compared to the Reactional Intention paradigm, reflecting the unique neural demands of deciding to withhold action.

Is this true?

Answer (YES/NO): NO